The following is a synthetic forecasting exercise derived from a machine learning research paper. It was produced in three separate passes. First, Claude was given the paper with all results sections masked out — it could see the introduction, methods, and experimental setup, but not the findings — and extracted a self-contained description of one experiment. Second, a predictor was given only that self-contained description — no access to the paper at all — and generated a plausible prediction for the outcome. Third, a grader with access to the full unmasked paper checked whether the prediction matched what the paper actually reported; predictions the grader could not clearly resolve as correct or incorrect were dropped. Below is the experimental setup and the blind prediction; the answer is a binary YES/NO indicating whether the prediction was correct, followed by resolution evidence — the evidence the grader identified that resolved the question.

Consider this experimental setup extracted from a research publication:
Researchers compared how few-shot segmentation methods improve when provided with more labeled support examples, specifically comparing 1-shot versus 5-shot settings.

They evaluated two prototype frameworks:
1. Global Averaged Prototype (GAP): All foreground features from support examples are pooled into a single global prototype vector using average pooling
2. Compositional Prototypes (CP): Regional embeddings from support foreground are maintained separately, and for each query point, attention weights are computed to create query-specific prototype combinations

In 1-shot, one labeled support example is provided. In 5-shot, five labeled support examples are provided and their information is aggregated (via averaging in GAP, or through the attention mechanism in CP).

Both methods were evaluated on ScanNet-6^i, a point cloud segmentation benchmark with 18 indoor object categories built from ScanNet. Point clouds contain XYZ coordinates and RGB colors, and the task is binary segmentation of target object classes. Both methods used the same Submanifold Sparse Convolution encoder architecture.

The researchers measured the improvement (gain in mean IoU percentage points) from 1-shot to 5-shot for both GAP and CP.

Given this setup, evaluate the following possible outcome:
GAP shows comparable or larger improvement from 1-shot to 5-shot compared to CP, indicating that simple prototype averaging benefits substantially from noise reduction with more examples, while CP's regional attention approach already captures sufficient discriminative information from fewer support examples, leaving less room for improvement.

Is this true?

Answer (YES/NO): YES